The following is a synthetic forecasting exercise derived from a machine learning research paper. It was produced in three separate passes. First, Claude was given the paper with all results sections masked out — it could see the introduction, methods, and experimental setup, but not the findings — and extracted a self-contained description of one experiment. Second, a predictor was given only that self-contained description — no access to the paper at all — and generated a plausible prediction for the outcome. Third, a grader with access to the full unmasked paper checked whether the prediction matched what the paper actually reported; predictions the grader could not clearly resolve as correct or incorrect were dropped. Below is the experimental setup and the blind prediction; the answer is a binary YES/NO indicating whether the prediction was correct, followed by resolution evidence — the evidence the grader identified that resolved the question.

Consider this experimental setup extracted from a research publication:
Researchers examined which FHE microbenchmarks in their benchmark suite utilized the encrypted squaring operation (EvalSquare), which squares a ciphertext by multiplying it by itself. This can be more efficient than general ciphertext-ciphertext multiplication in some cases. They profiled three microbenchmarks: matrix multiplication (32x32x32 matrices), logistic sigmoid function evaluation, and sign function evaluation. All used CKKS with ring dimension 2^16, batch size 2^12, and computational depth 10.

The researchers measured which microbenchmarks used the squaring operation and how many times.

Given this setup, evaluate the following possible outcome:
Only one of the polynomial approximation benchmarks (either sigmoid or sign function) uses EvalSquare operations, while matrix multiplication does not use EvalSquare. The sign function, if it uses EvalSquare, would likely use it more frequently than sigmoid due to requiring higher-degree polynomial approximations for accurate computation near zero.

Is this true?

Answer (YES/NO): YES